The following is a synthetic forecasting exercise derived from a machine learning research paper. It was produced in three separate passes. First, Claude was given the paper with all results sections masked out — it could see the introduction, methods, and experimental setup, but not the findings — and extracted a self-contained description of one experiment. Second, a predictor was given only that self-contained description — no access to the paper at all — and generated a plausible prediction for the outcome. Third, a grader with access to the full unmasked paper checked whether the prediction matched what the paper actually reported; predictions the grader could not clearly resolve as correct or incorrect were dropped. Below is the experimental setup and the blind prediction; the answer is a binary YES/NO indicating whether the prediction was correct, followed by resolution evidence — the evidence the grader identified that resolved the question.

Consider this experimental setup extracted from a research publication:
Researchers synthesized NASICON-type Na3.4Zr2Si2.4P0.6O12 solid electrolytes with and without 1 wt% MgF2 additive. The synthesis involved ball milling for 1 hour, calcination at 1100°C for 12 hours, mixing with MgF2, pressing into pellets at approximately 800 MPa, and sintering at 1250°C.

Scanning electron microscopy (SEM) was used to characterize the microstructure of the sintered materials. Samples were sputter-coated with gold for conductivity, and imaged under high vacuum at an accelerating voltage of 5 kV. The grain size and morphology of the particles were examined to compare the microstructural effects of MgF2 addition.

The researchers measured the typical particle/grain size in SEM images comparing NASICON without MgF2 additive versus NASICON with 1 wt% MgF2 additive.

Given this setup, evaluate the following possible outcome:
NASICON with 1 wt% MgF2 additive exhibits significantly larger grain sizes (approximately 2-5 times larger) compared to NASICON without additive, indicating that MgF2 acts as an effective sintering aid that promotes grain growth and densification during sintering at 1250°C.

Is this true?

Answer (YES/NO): NO